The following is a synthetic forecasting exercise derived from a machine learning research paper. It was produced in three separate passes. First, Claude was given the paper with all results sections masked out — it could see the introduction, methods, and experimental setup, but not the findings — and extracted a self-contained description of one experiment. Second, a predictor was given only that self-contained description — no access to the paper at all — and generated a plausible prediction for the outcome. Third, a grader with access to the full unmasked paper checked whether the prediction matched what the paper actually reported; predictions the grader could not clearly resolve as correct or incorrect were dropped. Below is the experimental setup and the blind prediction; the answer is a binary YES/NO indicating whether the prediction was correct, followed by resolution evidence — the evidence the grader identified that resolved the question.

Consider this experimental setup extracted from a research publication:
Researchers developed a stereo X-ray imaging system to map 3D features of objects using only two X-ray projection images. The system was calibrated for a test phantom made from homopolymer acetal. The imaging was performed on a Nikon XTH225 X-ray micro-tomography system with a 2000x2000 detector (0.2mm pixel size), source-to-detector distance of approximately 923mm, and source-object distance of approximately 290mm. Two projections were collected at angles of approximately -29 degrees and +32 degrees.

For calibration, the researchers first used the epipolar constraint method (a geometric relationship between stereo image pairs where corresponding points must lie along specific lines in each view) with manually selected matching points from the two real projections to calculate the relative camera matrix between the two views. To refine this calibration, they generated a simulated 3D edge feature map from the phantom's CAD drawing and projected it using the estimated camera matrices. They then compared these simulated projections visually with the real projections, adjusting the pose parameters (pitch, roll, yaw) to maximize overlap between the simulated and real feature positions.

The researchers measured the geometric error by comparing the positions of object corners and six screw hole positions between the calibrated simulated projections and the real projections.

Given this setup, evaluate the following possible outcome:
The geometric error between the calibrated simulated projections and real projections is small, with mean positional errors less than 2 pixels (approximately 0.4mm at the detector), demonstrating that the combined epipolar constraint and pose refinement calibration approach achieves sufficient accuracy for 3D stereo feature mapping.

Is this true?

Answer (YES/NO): NO